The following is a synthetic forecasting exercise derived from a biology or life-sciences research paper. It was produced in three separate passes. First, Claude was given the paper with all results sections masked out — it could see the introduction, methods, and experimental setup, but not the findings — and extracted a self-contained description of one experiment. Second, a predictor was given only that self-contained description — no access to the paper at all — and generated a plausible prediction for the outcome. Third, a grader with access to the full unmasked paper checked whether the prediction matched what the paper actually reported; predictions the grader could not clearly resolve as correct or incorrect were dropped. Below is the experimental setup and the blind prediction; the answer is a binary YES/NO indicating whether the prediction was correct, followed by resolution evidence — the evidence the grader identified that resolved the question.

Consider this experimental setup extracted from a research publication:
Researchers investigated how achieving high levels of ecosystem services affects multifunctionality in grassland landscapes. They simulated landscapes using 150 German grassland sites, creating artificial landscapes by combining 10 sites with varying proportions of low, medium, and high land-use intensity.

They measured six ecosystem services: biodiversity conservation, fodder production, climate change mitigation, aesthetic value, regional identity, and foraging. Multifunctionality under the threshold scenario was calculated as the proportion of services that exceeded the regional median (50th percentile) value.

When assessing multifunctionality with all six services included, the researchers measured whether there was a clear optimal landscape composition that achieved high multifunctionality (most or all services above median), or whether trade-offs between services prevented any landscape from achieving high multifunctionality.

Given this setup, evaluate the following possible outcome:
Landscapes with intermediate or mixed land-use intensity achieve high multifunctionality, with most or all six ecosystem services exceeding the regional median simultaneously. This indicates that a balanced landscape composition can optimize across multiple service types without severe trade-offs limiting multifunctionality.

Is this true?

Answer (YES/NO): NO